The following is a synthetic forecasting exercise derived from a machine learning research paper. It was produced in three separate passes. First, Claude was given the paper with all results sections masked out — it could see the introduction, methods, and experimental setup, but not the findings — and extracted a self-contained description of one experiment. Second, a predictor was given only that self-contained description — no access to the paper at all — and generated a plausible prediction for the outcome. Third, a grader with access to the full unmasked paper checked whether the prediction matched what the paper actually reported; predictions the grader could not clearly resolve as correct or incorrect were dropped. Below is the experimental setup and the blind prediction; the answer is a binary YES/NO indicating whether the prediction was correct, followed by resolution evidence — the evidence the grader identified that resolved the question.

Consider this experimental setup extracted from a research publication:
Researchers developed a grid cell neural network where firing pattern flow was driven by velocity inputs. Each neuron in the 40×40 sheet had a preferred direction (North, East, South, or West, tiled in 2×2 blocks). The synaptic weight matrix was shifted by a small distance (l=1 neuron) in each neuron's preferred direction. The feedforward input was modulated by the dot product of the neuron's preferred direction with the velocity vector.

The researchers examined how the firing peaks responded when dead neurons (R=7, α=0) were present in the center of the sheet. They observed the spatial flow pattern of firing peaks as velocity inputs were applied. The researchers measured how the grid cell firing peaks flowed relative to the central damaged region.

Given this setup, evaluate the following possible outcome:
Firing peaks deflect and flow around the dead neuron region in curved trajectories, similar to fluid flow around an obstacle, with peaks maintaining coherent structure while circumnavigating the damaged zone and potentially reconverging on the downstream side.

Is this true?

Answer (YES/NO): YES